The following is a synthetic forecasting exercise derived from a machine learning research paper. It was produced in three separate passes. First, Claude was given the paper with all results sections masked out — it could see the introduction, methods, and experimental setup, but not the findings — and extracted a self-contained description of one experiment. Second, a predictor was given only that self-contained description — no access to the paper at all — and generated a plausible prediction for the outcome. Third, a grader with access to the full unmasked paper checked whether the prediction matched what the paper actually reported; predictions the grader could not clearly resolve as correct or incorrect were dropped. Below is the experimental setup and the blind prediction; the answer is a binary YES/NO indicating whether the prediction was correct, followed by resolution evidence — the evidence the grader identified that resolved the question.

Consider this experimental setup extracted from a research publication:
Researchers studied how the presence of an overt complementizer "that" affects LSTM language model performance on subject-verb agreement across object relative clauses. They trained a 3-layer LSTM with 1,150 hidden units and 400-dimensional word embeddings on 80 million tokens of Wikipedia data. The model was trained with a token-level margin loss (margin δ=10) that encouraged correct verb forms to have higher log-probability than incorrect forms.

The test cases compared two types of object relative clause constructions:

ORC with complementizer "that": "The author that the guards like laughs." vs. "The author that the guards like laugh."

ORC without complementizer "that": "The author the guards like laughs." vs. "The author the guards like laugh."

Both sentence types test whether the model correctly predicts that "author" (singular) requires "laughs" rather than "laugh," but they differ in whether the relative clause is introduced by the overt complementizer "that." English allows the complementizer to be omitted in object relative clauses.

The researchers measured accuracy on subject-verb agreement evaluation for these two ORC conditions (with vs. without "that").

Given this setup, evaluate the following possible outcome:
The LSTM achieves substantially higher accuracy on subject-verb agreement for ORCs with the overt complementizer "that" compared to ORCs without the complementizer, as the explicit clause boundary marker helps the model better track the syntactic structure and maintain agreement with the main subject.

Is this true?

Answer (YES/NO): YES